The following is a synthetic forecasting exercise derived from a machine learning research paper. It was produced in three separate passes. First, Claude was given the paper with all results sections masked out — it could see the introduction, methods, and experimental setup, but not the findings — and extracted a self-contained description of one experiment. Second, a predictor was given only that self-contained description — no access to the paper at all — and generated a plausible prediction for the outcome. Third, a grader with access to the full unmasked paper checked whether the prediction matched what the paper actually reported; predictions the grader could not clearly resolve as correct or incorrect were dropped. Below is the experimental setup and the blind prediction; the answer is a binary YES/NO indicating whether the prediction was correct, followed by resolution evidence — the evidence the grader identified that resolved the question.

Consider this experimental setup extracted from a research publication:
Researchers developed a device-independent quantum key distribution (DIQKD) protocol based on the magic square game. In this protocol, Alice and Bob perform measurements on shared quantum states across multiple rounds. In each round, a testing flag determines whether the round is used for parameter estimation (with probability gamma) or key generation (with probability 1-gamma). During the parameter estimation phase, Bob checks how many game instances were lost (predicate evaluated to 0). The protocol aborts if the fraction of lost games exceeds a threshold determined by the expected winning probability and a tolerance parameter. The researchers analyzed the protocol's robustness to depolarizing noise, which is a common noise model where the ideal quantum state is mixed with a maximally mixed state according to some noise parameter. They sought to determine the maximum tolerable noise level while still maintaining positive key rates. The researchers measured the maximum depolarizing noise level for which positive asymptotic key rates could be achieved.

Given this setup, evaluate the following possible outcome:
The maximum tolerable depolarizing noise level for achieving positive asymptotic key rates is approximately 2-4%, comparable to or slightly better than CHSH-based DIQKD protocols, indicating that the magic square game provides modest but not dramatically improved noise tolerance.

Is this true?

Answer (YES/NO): YES